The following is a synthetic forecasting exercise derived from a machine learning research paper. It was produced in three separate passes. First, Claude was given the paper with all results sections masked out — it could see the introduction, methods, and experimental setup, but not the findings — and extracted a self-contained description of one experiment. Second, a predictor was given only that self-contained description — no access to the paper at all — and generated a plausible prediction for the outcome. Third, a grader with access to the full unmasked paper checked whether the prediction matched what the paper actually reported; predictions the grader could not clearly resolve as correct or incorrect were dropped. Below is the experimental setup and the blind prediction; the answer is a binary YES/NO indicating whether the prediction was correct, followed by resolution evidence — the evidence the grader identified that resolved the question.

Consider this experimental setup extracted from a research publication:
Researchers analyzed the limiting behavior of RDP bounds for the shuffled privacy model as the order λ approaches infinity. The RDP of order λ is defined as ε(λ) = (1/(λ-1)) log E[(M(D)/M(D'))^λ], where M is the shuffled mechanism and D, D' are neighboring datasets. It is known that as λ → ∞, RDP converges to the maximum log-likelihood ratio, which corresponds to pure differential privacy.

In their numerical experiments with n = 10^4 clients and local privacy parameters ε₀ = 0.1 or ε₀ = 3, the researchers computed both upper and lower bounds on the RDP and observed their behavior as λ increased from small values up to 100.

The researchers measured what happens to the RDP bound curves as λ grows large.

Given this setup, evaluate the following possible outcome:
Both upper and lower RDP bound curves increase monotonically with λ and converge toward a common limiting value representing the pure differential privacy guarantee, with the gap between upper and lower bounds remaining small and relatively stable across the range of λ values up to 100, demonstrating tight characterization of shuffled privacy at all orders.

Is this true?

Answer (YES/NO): NO